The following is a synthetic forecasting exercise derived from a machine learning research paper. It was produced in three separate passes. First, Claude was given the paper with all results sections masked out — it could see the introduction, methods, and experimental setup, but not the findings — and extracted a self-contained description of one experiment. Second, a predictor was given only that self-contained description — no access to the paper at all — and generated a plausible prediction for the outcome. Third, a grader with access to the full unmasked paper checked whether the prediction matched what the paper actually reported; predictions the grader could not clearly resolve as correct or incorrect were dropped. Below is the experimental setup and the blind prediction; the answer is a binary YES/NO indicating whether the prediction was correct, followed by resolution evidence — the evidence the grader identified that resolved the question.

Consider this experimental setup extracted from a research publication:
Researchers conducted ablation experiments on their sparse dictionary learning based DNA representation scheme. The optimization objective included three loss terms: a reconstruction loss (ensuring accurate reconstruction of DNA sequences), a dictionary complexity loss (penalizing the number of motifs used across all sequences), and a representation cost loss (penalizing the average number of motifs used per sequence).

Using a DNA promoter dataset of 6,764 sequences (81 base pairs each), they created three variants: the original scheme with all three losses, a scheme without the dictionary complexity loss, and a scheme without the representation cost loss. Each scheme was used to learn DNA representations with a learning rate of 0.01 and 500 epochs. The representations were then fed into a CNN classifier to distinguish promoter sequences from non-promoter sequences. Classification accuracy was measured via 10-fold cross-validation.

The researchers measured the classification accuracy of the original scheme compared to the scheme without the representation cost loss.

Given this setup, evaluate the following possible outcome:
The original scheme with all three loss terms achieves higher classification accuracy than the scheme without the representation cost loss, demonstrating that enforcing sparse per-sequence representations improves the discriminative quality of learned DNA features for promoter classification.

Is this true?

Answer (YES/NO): YES